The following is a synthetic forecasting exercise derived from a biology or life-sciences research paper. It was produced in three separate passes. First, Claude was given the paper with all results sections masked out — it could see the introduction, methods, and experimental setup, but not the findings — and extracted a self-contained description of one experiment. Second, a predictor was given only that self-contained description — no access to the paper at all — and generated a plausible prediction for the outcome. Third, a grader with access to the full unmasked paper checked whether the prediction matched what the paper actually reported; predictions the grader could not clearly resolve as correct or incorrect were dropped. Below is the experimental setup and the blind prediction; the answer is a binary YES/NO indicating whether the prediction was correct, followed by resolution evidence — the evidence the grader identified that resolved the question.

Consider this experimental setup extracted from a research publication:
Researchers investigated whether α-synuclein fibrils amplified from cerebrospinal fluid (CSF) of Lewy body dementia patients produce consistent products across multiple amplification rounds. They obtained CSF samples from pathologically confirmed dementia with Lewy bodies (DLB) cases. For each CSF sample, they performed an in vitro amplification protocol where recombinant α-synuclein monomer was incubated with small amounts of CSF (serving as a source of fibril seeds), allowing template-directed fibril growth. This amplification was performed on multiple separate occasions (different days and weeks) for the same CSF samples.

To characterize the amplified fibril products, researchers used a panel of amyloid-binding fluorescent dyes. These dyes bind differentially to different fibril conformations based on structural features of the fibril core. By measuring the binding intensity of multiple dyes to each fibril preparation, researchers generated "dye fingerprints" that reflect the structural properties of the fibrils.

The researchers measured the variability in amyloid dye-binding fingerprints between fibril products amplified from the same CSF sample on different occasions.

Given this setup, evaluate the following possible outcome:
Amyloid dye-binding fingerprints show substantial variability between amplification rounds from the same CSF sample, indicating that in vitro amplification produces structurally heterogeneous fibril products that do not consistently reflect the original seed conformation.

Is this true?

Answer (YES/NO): NO